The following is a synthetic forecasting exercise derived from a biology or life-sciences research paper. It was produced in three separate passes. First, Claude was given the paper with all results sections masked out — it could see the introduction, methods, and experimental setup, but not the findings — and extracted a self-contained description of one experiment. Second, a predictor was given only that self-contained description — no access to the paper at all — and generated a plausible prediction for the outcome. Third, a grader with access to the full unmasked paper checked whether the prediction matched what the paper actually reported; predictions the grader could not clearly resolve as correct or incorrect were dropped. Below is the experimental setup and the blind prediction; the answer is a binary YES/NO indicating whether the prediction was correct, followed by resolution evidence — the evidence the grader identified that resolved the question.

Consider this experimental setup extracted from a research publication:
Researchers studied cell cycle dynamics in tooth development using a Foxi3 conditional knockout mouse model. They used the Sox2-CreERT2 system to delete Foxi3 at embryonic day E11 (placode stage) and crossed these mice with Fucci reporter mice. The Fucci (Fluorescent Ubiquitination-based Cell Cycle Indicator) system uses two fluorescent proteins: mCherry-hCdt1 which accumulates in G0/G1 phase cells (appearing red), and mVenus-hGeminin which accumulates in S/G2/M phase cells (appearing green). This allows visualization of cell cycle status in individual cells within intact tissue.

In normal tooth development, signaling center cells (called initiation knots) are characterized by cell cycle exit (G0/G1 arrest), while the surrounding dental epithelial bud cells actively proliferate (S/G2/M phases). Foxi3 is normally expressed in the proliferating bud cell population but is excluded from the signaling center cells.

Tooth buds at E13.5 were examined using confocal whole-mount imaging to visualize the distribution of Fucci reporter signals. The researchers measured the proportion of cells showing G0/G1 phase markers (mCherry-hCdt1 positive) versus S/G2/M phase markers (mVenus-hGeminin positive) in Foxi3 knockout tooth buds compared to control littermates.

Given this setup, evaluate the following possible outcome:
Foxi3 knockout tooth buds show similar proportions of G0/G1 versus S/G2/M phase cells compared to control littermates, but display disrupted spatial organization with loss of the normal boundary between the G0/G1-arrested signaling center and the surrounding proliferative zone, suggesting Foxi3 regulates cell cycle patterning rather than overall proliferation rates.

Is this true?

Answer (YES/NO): NO